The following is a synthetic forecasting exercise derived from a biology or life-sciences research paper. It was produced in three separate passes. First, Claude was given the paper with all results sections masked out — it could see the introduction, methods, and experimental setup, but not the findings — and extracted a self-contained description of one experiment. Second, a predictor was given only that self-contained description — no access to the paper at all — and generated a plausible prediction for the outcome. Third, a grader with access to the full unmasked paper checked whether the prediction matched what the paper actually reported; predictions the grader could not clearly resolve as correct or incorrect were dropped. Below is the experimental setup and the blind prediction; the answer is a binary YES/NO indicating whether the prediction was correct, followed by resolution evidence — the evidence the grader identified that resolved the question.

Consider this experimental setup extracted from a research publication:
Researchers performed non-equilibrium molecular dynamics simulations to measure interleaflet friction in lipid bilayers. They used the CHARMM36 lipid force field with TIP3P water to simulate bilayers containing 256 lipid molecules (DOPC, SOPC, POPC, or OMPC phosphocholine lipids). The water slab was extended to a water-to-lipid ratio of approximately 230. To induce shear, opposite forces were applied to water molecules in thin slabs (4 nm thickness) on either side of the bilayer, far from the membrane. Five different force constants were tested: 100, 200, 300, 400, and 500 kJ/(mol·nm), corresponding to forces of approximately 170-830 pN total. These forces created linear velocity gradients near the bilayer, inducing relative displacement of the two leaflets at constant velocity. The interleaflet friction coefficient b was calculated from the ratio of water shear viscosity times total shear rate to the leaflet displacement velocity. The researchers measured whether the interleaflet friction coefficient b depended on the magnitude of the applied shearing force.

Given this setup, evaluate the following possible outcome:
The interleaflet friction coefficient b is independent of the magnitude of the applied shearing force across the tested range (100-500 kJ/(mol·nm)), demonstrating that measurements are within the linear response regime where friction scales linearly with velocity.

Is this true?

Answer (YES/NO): YES